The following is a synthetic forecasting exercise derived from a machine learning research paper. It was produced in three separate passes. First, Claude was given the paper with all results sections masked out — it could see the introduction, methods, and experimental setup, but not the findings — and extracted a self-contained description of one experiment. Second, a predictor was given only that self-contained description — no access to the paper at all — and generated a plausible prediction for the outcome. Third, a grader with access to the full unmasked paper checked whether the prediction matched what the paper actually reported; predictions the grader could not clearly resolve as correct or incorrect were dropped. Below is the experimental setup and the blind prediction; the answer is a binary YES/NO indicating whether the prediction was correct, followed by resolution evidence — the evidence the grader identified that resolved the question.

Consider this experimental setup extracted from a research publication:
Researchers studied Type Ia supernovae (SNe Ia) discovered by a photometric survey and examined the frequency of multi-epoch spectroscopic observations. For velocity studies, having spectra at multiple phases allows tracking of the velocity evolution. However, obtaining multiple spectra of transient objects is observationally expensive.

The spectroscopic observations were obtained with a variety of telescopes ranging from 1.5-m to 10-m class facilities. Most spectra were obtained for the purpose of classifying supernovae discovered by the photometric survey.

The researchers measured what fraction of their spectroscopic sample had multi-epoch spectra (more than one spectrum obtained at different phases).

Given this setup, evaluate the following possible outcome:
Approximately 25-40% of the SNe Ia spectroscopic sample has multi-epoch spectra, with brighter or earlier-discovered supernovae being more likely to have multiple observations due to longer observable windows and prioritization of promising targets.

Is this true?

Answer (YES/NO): NO